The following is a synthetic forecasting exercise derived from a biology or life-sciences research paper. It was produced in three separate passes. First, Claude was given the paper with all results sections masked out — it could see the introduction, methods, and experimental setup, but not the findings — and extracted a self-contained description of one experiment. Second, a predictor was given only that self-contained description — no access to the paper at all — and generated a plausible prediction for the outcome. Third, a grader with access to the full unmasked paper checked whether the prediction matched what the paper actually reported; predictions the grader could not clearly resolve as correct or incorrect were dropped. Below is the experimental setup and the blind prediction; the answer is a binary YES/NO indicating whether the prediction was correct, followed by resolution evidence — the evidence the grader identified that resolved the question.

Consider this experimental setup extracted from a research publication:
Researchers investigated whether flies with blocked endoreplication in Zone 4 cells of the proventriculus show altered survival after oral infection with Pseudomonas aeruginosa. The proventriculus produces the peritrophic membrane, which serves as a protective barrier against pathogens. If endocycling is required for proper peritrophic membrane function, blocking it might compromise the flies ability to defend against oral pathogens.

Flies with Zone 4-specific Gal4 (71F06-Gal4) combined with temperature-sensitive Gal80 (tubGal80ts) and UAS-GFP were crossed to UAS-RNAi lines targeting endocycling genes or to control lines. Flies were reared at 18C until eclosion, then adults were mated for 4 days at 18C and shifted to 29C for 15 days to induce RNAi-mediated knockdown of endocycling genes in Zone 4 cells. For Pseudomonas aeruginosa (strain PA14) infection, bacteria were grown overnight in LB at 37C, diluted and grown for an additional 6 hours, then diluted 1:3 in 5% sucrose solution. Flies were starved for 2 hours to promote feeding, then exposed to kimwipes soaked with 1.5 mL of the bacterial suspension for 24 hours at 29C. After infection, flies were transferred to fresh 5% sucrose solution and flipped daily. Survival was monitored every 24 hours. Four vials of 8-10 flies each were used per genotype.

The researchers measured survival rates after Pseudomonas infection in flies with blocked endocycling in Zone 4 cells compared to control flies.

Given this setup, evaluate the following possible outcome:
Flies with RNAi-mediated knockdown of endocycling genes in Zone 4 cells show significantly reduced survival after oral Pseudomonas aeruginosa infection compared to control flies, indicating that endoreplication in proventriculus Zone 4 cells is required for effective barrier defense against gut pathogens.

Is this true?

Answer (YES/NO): YES